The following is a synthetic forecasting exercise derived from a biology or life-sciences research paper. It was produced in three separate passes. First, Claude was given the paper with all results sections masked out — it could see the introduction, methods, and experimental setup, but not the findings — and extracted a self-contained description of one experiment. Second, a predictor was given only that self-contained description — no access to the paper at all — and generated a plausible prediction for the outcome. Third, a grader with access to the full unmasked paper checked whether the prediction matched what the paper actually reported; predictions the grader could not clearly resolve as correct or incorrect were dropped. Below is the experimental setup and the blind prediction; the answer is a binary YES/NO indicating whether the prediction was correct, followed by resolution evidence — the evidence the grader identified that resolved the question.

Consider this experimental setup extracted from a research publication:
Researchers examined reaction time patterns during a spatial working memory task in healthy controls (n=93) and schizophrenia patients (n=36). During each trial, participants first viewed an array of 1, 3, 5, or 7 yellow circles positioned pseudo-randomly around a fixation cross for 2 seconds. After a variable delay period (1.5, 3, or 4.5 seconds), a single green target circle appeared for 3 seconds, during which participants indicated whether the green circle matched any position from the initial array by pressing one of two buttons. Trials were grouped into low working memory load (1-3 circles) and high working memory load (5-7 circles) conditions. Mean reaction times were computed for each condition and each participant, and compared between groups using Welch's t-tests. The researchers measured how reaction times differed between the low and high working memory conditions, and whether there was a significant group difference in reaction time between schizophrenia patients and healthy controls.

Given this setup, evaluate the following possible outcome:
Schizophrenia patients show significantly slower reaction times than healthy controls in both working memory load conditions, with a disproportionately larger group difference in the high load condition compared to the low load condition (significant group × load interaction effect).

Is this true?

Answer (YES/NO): NO